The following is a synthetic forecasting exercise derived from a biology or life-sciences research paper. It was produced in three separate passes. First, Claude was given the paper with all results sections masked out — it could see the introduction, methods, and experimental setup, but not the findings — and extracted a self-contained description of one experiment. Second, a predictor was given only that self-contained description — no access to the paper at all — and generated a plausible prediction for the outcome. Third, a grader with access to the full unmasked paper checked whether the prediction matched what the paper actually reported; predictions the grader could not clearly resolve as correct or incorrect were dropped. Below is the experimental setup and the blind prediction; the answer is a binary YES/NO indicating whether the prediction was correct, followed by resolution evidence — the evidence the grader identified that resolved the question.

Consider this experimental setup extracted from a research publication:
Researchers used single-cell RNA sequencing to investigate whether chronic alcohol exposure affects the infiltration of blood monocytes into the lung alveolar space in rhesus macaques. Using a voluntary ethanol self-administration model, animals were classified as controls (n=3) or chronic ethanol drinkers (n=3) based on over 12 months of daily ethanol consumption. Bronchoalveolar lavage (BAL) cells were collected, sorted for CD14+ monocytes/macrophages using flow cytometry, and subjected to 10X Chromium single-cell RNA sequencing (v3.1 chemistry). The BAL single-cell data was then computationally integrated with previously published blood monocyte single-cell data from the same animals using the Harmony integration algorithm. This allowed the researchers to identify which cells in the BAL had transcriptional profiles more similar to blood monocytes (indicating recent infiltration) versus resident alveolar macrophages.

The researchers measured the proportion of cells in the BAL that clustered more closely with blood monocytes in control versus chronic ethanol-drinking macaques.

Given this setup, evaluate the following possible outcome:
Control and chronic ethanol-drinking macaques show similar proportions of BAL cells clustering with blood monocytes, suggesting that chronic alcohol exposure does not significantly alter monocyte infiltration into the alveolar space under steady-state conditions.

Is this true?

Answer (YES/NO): NO